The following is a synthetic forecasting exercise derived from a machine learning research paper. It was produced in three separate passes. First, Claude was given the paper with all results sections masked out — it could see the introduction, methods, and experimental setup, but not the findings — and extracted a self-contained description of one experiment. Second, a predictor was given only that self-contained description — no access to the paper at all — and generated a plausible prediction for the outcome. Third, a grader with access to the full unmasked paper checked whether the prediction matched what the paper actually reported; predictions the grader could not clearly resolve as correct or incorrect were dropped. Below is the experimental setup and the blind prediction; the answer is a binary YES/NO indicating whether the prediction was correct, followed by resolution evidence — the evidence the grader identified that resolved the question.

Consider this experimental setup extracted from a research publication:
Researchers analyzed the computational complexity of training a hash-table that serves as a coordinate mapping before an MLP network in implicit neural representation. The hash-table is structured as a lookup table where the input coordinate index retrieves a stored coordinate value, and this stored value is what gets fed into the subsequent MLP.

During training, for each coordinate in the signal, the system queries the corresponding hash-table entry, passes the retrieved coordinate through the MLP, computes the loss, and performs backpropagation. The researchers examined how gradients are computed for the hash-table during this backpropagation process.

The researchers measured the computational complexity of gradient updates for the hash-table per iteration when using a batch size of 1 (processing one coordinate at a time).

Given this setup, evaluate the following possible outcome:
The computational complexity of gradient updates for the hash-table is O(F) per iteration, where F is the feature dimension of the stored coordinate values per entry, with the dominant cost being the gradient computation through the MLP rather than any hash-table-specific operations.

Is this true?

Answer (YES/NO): NO